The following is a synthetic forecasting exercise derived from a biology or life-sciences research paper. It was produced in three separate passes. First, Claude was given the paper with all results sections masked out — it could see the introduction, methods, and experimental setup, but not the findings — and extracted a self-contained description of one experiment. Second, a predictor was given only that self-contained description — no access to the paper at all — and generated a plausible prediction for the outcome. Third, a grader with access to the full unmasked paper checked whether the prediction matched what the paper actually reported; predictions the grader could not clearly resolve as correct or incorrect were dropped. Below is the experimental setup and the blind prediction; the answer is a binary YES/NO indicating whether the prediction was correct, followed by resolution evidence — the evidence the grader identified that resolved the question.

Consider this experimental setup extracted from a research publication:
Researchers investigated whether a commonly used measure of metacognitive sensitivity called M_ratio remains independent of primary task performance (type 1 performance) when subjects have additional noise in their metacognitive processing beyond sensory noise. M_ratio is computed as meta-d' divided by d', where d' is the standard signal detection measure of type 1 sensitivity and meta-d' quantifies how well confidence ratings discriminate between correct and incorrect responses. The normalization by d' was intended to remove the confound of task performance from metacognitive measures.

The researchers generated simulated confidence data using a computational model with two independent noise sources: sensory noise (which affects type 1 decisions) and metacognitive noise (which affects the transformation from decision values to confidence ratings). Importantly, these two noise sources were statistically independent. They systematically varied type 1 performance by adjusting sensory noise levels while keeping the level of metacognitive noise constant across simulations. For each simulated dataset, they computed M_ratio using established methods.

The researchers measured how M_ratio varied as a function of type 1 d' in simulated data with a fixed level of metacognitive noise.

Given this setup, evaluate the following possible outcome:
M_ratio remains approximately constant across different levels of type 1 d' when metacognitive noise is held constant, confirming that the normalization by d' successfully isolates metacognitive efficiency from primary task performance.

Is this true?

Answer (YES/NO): NO